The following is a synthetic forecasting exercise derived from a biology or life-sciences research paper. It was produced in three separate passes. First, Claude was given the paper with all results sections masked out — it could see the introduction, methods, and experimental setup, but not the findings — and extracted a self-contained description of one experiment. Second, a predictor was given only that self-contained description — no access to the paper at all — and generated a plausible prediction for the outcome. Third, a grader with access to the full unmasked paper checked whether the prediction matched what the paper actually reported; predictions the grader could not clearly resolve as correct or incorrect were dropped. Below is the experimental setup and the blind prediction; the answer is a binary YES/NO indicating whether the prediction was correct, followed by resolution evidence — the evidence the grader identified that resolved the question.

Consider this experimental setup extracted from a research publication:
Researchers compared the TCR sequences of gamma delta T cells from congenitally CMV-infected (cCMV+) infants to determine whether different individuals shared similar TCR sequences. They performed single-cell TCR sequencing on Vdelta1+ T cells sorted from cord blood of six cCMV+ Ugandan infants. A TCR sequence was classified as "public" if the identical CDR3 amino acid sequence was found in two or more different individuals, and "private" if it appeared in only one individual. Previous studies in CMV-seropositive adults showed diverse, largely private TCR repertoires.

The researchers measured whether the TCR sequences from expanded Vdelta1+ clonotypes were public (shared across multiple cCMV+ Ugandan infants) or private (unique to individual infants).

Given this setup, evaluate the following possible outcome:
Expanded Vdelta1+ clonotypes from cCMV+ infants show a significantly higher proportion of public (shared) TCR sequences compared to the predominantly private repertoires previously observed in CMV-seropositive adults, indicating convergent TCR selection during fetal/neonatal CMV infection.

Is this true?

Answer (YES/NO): YES